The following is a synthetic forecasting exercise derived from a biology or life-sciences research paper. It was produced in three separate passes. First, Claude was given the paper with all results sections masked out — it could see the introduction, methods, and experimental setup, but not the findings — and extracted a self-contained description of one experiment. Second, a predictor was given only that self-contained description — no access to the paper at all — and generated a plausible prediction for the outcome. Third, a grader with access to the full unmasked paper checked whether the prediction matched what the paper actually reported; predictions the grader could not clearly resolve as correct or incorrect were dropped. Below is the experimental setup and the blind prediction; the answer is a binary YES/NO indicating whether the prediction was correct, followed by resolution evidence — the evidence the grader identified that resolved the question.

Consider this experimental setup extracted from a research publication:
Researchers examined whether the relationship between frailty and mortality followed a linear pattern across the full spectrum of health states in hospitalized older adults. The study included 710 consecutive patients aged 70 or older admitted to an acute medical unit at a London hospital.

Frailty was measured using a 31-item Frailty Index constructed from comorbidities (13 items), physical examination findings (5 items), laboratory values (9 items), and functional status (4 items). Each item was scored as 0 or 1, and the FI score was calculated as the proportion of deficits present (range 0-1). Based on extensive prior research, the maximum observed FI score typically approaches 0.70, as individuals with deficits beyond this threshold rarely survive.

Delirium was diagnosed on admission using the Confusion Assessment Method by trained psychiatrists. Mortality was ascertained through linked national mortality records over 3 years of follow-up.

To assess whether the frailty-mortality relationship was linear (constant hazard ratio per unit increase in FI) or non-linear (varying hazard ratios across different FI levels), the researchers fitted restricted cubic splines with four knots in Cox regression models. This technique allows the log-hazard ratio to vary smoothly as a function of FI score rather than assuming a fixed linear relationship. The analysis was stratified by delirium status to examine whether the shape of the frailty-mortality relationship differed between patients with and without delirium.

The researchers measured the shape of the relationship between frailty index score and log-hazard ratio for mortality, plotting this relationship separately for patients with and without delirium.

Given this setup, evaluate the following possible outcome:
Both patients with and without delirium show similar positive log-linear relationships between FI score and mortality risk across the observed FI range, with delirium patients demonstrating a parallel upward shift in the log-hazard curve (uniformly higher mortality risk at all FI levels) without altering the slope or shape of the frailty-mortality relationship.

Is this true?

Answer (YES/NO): NO